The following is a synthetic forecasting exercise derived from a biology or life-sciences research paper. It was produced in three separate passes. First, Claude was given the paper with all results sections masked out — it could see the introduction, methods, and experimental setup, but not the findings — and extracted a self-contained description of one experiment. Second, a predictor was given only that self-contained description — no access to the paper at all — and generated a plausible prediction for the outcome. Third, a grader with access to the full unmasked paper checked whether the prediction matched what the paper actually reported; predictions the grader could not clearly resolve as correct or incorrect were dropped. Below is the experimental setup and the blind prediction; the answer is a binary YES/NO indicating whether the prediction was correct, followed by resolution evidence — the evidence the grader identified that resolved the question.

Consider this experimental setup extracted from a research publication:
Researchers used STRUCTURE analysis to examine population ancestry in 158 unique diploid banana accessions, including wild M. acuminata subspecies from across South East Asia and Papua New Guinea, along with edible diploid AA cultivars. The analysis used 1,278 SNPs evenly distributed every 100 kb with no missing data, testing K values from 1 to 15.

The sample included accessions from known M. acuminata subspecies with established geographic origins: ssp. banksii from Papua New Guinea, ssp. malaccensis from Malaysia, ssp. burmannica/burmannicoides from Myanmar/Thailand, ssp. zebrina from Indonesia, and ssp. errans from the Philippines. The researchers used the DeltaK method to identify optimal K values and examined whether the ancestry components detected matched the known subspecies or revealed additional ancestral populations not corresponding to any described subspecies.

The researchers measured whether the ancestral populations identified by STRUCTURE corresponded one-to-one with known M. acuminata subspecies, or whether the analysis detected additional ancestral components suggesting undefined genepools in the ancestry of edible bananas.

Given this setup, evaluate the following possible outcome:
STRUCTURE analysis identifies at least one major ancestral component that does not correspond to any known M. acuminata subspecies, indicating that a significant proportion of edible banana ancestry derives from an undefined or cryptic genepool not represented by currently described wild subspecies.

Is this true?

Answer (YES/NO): YES